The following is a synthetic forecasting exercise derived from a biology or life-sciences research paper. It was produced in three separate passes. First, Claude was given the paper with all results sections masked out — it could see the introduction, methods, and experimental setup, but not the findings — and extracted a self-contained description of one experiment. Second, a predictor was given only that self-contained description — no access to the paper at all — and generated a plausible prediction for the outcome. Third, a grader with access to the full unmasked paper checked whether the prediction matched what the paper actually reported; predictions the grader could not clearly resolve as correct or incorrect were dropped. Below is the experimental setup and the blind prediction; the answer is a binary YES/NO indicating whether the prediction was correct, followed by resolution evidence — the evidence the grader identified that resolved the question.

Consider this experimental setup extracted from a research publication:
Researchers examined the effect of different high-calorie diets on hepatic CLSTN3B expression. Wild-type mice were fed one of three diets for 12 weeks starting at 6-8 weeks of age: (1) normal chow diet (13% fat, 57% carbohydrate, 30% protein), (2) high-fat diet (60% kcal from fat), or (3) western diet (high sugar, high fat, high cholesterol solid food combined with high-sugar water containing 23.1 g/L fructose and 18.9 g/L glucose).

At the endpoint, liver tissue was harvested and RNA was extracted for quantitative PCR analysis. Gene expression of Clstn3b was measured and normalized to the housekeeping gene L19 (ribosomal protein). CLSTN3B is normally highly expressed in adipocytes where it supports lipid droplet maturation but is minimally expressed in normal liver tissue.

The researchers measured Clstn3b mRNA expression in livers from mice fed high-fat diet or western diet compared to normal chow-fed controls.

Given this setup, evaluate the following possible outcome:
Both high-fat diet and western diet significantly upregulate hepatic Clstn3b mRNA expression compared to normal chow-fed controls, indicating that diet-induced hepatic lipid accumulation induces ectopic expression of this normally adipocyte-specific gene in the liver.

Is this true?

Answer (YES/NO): YES